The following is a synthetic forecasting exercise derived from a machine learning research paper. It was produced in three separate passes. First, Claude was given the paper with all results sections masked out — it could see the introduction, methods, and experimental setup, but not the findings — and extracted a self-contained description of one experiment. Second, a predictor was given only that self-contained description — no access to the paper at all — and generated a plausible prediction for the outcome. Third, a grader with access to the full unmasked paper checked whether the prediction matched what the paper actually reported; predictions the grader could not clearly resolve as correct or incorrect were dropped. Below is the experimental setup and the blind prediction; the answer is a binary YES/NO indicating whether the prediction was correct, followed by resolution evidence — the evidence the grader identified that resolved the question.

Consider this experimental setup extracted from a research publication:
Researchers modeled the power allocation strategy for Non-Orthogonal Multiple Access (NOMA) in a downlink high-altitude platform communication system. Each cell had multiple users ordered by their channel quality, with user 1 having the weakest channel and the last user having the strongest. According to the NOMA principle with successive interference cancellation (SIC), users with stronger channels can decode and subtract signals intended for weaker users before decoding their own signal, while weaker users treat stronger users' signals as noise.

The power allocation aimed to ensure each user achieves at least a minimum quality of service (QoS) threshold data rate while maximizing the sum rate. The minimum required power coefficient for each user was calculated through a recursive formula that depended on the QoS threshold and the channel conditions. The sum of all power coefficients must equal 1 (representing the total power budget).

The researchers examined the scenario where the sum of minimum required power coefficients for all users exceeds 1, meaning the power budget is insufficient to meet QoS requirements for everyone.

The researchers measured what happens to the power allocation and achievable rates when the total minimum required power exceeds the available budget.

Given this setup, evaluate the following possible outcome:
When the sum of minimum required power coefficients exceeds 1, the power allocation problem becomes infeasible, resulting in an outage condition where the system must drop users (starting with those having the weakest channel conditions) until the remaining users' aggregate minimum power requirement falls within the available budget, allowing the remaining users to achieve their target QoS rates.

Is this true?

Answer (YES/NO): NO